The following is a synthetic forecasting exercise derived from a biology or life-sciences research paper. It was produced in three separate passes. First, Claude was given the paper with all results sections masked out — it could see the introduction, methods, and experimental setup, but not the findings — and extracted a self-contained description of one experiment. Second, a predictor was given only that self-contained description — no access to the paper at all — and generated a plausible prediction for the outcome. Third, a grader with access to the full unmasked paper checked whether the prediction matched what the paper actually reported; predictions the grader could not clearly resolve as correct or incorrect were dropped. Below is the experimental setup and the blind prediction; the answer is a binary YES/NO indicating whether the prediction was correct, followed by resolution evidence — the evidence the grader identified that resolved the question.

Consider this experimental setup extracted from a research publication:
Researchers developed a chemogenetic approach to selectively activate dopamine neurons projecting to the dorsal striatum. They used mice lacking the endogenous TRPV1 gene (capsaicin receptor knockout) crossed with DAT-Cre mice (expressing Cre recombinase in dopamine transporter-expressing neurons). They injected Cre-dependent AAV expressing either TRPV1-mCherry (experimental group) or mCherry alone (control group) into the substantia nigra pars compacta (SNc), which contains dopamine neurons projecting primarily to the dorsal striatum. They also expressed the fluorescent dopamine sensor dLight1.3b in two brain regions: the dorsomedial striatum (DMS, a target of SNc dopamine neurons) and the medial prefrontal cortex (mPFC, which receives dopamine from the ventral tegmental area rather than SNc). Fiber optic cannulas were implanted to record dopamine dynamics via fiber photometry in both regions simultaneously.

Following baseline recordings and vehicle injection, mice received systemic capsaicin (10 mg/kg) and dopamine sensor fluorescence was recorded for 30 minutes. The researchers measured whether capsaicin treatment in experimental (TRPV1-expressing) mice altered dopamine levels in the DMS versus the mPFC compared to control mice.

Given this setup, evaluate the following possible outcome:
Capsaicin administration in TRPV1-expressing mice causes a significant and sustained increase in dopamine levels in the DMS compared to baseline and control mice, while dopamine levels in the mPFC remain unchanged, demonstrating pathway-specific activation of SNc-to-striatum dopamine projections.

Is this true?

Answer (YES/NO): YES